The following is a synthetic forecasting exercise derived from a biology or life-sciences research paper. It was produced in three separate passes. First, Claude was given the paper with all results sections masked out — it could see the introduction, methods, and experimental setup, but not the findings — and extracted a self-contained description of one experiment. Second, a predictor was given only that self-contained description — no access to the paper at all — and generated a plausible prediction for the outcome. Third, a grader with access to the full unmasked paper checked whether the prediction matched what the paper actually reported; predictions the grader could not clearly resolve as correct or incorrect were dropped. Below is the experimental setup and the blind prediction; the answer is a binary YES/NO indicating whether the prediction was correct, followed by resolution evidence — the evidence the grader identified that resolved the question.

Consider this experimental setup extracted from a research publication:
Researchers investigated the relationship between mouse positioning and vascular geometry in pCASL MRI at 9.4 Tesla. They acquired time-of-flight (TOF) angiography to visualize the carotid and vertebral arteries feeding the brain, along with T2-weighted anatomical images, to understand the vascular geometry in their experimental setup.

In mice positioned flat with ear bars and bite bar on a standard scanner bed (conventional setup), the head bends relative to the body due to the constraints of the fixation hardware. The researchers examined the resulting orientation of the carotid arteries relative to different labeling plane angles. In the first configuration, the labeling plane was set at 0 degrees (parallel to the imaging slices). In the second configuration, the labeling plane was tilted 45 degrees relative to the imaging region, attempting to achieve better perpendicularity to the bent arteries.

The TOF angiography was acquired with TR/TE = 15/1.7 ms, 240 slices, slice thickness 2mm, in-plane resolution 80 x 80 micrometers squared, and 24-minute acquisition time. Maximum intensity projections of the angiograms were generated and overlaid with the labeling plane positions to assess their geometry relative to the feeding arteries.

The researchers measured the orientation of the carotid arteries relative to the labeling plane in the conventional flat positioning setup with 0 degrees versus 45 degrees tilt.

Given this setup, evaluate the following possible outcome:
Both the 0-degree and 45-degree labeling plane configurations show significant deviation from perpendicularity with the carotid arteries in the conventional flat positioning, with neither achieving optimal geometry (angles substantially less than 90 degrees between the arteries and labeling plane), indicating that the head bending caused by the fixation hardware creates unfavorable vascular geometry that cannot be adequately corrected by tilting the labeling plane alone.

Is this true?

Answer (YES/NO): YES